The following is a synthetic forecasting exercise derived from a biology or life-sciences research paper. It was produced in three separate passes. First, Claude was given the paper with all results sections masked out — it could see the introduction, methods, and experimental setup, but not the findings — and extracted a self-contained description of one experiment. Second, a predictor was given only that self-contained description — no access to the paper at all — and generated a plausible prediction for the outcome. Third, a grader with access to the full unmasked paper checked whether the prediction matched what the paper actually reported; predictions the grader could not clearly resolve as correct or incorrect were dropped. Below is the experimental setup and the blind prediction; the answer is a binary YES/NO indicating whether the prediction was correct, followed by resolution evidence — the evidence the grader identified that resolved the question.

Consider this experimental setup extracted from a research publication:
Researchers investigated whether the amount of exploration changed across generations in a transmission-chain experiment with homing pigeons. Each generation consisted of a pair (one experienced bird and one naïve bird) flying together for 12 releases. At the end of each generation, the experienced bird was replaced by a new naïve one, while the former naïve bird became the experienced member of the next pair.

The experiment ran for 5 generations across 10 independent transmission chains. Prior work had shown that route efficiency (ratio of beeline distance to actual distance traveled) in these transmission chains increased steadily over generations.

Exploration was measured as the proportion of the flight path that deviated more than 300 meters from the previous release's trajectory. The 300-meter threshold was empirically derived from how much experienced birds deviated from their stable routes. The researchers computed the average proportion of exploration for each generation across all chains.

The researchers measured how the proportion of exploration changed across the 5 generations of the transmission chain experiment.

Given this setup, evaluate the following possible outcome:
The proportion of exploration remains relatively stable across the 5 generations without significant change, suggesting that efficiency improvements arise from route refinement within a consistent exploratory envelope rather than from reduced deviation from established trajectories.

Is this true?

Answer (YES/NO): NO